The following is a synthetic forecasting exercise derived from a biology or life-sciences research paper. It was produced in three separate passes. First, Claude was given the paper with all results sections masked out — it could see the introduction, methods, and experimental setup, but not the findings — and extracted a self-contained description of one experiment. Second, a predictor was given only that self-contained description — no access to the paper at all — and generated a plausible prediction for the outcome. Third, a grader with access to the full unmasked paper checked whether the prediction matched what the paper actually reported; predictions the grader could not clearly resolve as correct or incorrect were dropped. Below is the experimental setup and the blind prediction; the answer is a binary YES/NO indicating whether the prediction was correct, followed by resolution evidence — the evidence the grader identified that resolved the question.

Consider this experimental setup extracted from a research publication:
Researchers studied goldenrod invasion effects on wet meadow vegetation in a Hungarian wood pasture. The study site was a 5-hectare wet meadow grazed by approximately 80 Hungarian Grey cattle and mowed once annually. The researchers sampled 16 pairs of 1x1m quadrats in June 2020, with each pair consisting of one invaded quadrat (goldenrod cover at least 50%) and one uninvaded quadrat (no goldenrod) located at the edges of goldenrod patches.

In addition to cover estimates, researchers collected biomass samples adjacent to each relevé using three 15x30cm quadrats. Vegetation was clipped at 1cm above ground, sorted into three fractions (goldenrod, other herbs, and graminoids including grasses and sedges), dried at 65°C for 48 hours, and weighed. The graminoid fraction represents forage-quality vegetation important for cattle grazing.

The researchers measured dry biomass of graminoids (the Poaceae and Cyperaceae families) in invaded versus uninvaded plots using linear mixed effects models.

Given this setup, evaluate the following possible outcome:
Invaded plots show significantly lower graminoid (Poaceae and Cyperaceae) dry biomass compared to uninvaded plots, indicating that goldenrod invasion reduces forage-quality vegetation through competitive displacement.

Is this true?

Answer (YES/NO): NO